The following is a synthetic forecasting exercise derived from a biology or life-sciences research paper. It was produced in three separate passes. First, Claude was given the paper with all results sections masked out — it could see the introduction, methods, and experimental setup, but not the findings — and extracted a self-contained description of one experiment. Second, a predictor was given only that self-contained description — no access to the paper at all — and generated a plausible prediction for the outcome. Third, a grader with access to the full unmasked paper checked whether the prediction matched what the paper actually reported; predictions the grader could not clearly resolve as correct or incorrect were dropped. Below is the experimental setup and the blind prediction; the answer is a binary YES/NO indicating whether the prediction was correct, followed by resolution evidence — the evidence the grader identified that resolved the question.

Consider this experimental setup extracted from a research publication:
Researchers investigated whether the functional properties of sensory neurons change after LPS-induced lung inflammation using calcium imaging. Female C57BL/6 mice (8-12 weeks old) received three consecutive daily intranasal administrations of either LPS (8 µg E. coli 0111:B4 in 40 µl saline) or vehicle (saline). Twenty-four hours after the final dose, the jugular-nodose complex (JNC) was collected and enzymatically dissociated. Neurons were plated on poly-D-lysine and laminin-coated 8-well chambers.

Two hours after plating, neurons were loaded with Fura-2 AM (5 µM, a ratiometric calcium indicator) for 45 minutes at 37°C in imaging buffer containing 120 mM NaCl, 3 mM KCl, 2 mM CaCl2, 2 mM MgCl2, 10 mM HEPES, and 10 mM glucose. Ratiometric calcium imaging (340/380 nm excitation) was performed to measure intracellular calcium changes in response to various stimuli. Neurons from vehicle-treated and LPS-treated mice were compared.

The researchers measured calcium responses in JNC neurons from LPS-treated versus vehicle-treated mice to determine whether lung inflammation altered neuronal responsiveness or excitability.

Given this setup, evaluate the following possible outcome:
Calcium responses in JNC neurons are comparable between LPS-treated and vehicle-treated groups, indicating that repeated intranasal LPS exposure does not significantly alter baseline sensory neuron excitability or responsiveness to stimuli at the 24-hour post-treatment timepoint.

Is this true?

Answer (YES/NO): NO